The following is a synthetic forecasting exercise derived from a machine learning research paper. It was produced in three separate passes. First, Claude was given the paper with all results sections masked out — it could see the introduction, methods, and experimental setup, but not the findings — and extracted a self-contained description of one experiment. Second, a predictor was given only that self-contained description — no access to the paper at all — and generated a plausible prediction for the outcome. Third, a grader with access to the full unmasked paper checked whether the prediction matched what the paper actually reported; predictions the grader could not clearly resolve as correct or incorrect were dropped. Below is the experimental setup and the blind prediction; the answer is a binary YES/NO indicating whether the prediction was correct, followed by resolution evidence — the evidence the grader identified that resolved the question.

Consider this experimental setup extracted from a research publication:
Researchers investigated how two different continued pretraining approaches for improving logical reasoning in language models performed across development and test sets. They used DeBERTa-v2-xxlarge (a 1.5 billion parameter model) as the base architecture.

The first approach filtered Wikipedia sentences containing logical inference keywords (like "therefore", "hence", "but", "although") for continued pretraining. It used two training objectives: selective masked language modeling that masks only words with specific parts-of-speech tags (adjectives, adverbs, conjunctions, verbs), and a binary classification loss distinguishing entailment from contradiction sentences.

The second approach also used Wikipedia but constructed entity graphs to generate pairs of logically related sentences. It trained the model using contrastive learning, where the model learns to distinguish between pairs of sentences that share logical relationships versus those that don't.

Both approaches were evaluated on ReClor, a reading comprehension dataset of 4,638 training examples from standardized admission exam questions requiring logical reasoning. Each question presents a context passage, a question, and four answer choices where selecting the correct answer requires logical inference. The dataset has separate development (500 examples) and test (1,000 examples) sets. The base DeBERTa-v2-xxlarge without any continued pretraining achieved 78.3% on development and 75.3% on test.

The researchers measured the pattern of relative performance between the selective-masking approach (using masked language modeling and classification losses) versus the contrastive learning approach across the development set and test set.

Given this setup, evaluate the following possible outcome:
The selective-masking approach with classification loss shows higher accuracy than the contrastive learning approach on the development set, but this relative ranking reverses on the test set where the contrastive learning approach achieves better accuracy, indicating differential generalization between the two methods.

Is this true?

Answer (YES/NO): YES